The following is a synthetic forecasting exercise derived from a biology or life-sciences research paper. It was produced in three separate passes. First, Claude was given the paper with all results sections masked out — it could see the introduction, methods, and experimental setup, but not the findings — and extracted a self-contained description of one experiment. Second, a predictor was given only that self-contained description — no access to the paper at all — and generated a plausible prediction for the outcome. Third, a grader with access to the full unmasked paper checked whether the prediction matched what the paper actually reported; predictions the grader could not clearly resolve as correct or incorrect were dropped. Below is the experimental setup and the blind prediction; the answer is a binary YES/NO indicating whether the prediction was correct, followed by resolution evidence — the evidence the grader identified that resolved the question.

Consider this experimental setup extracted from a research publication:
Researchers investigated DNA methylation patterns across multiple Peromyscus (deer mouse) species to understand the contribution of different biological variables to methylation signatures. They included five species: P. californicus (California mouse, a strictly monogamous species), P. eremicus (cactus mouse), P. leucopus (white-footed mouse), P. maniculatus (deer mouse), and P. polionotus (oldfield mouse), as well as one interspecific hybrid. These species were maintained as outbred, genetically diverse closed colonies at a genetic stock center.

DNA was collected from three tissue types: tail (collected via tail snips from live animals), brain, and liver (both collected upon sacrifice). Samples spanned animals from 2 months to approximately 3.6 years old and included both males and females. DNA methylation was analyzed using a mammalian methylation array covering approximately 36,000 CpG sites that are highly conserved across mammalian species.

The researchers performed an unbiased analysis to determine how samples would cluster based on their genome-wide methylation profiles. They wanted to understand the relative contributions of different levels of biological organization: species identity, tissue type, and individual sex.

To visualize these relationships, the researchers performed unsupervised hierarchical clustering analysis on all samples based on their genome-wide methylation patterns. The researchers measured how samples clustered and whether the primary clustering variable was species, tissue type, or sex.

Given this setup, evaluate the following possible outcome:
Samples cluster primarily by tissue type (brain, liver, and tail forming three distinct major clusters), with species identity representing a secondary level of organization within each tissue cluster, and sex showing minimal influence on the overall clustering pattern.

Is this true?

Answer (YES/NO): YES